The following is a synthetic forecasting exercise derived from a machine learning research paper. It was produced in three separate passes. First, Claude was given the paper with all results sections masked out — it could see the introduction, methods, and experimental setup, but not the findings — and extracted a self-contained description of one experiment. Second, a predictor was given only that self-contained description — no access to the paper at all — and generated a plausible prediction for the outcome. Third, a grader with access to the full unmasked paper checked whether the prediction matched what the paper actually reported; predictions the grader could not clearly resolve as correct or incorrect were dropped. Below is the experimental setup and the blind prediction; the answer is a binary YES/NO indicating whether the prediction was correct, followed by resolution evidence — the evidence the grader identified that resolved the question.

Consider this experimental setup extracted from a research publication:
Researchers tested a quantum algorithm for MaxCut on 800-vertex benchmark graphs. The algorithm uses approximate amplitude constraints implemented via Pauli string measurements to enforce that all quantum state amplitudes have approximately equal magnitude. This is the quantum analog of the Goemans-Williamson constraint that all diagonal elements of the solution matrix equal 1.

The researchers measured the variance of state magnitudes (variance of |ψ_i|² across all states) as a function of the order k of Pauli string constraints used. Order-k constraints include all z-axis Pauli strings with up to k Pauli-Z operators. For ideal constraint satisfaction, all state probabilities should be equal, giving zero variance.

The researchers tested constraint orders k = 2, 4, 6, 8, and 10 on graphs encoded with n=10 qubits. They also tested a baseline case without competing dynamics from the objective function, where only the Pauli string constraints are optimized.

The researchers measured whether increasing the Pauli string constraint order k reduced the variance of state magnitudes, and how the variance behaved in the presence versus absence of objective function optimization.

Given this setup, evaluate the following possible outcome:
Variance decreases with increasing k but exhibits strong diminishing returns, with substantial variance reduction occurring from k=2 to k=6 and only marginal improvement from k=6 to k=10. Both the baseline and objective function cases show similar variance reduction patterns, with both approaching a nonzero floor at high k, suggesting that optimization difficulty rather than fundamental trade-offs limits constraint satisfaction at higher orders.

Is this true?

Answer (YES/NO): NO